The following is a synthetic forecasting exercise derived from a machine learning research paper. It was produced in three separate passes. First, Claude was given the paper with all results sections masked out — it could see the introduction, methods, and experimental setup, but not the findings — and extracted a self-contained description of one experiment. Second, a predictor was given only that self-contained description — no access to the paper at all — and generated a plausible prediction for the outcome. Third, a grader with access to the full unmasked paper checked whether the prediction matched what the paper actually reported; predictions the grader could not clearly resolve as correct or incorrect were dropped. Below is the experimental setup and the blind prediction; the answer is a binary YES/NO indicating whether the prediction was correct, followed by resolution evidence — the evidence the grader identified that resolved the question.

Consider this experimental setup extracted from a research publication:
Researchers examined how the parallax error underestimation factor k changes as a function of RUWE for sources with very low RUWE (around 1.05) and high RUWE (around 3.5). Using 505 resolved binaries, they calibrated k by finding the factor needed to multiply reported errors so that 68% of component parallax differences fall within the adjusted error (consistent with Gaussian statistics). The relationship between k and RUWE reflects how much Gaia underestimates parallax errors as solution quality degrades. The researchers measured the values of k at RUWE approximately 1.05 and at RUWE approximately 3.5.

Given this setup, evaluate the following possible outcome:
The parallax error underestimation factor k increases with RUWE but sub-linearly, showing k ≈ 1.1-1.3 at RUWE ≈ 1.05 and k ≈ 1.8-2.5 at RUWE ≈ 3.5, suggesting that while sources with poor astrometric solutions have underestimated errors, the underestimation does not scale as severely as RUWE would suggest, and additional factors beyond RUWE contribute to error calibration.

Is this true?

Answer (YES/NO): NO